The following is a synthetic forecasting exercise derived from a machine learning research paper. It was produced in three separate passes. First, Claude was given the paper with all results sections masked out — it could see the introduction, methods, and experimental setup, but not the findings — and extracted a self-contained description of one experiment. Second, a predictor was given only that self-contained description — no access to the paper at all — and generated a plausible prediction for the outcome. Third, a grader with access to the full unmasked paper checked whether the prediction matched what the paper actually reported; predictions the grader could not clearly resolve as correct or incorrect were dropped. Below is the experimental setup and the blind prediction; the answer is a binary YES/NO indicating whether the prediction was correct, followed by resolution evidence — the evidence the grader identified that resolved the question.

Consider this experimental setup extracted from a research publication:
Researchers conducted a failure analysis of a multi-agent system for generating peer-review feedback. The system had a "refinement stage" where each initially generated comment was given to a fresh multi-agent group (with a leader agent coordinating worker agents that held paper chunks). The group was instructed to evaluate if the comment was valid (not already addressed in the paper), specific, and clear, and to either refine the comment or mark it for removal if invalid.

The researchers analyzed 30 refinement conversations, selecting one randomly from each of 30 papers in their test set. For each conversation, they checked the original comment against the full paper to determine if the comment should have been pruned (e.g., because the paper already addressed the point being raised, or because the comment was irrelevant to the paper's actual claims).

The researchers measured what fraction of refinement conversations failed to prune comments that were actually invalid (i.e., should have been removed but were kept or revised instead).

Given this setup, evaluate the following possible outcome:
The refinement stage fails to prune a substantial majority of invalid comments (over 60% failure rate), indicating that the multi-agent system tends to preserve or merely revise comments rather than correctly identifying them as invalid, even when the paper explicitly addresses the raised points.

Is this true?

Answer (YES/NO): NO